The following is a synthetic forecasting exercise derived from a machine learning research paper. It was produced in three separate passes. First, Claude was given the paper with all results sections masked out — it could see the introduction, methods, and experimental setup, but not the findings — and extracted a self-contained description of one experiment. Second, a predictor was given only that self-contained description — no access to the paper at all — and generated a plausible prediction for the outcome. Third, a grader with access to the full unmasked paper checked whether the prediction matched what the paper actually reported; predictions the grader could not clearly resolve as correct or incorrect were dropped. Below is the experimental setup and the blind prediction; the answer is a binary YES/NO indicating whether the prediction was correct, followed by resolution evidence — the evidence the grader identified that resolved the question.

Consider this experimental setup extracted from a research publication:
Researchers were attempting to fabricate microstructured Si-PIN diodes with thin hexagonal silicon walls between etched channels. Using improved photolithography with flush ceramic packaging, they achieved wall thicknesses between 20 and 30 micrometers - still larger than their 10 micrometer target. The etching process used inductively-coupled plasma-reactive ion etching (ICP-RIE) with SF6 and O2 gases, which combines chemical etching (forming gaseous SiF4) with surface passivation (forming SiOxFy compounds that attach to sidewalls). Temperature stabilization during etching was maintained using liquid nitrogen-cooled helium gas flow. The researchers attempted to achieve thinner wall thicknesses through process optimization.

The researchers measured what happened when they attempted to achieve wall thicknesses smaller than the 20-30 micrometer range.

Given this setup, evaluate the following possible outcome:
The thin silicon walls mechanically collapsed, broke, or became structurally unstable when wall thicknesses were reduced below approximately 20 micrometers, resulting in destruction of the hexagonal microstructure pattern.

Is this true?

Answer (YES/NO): NO